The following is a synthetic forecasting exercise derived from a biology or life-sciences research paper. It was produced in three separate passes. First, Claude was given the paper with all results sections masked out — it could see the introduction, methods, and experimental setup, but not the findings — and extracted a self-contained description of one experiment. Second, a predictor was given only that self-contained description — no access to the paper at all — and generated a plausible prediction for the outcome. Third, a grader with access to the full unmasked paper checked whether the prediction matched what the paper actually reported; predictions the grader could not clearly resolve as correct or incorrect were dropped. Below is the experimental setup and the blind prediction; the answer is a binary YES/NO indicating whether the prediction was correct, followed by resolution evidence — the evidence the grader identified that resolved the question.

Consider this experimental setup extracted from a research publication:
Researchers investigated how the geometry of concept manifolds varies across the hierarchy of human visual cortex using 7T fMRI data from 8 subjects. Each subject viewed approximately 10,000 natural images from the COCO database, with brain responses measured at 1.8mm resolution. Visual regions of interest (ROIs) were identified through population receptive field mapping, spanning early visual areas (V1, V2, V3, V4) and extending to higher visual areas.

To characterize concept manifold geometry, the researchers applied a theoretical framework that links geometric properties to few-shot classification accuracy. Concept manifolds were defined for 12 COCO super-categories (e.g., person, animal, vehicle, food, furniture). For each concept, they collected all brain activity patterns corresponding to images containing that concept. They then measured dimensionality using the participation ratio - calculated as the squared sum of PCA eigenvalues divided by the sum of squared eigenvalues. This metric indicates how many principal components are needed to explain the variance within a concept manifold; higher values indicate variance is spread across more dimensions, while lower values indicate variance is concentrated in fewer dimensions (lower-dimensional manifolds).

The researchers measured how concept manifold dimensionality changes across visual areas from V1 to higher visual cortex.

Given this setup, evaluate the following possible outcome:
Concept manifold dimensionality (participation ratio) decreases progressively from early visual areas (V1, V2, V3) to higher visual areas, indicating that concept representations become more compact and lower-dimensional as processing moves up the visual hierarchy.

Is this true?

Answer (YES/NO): YES